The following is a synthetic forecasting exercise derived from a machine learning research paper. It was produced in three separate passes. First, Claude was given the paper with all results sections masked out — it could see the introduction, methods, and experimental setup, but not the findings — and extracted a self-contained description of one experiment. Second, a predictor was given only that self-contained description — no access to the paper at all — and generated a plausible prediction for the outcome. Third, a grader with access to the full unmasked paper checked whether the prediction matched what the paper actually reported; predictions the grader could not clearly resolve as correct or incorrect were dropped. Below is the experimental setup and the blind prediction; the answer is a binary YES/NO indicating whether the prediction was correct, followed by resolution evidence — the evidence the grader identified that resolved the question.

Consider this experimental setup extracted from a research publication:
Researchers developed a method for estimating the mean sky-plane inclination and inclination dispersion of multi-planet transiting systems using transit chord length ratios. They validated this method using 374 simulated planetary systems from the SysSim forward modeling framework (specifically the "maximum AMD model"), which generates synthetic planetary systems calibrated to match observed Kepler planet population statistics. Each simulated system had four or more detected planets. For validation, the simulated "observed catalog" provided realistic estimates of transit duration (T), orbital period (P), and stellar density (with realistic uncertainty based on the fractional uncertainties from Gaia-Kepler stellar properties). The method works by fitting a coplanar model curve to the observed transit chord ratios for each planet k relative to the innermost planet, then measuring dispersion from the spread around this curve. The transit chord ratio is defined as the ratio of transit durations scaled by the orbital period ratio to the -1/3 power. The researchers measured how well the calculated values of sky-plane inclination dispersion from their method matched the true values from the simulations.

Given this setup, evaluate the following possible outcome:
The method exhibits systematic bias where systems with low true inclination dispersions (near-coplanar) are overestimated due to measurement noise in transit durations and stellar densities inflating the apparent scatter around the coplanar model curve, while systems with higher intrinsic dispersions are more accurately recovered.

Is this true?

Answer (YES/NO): NO